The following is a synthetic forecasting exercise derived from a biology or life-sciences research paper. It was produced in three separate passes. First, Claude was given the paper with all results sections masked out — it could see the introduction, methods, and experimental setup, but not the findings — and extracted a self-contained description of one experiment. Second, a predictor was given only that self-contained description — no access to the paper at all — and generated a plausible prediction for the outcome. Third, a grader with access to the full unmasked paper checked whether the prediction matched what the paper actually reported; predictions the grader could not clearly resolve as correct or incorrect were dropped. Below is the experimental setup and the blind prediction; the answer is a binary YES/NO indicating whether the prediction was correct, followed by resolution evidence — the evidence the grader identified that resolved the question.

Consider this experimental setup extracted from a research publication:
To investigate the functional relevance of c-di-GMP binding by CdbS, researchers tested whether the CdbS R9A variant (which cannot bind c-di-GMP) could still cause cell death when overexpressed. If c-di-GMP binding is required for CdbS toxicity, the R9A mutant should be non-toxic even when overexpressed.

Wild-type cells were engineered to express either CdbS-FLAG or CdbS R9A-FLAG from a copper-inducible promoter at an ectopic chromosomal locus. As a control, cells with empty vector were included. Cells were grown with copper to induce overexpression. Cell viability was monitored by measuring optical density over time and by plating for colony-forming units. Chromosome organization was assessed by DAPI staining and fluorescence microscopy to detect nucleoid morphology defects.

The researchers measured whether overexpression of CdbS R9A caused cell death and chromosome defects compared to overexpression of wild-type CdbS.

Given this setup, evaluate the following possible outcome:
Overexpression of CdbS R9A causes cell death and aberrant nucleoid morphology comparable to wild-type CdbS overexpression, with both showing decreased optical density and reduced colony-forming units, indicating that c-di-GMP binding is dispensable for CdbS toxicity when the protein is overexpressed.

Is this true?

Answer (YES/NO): YES